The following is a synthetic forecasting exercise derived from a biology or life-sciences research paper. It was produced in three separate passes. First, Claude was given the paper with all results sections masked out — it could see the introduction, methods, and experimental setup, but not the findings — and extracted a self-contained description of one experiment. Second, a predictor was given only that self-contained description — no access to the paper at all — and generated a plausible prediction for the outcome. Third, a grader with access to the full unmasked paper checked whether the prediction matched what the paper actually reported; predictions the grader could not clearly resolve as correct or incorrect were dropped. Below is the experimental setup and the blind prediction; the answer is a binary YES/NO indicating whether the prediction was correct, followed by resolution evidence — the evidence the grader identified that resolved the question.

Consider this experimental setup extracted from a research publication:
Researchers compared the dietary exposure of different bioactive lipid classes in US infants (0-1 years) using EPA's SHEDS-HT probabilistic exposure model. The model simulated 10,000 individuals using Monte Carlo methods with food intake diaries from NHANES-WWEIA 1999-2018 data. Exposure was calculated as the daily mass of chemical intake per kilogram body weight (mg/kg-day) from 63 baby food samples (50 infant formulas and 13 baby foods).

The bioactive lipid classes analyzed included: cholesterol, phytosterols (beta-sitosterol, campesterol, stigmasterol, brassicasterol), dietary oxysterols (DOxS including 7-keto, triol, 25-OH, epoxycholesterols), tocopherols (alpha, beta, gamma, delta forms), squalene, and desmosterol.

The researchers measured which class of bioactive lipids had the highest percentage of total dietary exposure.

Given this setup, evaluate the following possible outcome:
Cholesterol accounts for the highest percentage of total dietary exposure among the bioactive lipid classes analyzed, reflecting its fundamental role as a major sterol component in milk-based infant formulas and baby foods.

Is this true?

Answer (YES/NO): NO